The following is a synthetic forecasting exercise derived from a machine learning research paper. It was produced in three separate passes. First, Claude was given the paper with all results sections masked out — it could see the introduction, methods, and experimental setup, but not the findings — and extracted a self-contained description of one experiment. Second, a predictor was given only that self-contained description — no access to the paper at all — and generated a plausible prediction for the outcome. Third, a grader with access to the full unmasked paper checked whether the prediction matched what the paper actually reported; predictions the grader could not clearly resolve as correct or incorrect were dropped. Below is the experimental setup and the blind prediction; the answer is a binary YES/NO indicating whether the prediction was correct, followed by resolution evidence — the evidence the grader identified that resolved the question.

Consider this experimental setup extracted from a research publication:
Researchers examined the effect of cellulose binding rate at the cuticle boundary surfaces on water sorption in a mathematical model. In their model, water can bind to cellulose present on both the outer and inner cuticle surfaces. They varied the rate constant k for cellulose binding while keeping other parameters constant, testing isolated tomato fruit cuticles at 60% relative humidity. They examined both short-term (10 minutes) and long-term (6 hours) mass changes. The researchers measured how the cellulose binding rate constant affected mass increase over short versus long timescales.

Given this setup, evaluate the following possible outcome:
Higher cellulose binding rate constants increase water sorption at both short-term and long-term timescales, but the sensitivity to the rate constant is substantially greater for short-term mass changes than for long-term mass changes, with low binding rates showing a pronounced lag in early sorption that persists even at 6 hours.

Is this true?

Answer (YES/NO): NO